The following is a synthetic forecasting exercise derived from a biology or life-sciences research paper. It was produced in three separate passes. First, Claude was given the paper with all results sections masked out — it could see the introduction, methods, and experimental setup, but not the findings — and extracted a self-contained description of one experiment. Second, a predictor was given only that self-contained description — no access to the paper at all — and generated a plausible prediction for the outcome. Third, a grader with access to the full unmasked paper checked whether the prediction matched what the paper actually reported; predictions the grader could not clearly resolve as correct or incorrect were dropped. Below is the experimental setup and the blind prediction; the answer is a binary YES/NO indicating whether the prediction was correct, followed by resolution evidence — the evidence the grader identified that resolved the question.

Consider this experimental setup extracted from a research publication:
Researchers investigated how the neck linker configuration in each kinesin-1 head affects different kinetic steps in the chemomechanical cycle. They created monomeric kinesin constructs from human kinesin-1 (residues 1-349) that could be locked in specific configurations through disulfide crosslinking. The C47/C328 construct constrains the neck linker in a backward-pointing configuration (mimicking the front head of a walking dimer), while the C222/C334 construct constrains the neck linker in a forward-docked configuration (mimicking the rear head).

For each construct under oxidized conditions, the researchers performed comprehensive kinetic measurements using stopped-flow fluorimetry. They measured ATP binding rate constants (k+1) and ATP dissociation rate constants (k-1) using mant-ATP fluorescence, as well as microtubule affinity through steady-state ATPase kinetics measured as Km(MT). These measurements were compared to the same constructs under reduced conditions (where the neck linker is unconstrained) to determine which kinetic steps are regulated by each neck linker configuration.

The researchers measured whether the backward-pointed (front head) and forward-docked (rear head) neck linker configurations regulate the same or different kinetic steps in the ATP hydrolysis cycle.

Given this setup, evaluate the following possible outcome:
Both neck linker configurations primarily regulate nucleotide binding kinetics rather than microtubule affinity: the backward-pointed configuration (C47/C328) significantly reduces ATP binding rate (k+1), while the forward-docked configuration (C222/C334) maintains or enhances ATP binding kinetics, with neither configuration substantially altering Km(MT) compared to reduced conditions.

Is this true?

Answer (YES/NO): NO